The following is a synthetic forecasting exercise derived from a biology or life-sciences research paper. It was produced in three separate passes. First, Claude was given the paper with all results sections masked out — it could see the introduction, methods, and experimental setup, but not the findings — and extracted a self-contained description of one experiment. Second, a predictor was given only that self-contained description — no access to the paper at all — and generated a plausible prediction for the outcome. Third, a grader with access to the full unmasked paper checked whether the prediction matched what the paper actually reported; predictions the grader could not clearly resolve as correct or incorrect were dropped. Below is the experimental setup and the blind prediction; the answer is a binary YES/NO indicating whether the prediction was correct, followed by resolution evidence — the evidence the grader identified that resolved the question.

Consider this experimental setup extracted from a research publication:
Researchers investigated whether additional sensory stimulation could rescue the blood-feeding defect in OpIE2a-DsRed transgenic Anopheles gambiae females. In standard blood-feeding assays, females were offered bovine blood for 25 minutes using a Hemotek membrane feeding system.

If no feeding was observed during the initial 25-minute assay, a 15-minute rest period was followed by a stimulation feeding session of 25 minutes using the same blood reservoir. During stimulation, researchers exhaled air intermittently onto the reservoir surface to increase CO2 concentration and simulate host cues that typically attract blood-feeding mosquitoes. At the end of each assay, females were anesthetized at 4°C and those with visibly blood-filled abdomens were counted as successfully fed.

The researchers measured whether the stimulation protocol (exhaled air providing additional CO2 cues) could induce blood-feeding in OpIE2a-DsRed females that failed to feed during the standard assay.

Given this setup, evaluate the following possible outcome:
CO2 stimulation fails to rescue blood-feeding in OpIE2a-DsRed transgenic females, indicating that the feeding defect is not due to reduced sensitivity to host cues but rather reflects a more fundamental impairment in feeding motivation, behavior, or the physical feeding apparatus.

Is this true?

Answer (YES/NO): YES